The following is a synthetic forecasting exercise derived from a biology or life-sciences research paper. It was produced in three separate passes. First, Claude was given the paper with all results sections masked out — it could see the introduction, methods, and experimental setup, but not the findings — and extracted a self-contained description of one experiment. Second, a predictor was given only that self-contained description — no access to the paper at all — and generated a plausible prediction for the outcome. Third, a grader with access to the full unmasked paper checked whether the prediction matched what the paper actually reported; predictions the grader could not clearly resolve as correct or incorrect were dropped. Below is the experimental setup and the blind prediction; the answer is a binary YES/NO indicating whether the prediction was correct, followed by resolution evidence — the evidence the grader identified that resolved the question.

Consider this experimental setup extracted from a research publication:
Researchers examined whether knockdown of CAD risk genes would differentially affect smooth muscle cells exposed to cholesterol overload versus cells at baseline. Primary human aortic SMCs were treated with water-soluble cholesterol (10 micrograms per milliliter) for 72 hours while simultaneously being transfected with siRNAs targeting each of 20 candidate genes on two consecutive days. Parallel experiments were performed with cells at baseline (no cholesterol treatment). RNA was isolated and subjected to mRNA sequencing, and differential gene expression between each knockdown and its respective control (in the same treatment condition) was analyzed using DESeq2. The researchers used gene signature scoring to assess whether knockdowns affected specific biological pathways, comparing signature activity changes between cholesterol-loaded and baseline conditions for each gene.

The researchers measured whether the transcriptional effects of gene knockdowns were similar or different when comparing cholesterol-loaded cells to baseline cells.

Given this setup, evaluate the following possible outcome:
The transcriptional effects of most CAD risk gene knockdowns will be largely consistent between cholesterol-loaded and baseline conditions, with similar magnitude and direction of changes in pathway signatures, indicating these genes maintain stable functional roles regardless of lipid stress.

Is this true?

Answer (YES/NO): NO